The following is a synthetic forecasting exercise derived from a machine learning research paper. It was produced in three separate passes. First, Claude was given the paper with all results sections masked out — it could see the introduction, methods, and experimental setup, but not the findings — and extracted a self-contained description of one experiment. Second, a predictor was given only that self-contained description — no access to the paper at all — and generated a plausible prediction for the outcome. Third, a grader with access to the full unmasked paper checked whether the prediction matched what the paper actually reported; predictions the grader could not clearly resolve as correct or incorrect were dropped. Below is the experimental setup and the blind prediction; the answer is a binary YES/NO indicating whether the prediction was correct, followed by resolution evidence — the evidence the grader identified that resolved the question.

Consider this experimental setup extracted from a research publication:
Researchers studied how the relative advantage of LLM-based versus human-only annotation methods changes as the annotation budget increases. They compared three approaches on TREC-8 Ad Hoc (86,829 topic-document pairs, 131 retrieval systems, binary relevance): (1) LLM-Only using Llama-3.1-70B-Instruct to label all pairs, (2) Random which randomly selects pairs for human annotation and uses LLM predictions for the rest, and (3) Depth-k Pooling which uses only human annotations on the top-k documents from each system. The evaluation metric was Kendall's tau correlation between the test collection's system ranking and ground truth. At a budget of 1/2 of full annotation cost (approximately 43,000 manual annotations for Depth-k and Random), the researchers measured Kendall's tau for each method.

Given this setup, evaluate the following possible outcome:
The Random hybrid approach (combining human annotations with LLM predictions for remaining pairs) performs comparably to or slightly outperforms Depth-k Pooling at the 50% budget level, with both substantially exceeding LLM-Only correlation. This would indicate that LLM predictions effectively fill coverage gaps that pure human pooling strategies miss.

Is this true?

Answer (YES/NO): NO